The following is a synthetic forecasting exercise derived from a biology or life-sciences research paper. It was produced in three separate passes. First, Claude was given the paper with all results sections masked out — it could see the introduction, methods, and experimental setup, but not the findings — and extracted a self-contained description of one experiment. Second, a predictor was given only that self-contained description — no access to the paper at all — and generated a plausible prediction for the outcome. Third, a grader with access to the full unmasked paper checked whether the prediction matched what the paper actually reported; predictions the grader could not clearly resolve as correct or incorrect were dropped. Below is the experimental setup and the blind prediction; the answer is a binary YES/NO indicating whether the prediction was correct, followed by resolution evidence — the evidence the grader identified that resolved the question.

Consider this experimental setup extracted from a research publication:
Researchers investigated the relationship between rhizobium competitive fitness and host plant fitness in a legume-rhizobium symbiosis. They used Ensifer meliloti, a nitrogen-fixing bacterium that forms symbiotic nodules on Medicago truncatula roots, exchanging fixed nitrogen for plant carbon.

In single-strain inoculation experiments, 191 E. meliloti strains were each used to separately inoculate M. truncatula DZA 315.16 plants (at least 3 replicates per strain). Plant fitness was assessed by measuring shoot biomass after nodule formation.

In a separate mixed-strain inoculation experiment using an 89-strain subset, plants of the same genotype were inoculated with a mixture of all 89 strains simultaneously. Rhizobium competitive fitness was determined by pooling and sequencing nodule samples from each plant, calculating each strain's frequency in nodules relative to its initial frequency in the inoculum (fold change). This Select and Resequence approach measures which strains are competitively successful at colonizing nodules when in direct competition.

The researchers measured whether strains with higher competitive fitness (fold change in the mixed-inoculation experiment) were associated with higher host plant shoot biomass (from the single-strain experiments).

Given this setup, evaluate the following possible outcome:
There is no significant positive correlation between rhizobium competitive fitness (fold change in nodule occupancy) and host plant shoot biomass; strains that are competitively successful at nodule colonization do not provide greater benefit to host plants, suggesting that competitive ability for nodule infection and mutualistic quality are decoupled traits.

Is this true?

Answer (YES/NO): NO